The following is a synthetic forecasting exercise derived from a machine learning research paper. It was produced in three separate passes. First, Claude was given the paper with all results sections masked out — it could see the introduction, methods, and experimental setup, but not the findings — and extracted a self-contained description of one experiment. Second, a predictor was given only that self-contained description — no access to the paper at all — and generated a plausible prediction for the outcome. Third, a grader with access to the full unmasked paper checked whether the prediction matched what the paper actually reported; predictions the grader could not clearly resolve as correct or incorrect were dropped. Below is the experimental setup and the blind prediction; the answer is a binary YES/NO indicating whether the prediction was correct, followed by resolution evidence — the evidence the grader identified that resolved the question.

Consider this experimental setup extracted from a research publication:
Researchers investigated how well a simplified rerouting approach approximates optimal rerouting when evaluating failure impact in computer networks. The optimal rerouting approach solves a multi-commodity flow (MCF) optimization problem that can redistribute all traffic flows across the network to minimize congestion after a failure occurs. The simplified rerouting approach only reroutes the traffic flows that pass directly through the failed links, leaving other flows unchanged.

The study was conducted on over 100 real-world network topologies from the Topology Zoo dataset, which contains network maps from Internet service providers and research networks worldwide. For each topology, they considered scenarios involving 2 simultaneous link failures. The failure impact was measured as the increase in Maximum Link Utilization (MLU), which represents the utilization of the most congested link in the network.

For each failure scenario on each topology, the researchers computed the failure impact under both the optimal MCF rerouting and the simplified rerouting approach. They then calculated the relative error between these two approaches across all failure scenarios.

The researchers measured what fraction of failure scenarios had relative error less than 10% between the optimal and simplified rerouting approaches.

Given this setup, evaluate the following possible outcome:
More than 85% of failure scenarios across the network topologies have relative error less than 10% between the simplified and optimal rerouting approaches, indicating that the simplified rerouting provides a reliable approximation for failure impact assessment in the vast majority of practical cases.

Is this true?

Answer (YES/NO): YES